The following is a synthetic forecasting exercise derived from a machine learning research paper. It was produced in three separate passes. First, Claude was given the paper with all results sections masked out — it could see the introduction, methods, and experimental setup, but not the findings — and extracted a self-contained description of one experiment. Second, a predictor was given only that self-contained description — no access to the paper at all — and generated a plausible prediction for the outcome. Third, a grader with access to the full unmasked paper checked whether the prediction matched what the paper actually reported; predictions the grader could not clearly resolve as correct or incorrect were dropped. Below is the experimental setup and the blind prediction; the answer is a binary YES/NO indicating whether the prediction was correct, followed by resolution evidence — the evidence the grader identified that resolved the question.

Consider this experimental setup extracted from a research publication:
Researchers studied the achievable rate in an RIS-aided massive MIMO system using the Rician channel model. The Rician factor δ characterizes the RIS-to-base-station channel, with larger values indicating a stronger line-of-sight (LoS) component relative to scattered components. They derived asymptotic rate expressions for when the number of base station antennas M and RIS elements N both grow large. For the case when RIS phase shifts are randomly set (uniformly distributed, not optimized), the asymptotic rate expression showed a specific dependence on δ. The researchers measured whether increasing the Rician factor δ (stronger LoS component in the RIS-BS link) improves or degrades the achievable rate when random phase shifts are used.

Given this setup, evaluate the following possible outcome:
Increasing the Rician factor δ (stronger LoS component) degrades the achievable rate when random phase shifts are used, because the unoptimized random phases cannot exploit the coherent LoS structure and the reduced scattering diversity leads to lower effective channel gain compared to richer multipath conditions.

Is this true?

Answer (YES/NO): YES